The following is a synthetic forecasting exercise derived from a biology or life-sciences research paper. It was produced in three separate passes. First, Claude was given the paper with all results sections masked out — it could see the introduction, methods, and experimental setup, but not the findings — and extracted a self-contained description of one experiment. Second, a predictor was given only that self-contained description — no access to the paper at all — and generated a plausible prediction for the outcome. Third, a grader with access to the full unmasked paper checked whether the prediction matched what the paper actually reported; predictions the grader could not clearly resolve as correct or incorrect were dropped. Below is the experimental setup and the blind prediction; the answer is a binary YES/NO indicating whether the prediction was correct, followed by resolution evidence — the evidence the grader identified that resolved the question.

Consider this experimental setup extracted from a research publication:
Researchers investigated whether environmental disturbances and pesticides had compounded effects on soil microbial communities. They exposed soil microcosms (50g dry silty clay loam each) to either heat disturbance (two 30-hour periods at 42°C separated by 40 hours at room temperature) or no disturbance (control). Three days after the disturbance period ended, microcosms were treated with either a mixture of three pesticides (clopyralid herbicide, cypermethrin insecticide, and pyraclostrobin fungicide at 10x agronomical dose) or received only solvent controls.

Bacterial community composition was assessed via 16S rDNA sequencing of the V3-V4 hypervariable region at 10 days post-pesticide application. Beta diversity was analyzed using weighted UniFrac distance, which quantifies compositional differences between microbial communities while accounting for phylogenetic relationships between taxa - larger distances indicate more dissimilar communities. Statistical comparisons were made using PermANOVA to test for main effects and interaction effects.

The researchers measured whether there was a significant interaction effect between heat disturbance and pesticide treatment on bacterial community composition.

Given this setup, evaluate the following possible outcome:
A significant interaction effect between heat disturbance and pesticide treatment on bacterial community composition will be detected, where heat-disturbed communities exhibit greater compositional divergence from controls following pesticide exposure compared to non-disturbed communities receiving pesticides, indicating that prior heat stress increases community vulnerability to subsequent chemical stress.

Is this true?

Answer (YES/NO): NO